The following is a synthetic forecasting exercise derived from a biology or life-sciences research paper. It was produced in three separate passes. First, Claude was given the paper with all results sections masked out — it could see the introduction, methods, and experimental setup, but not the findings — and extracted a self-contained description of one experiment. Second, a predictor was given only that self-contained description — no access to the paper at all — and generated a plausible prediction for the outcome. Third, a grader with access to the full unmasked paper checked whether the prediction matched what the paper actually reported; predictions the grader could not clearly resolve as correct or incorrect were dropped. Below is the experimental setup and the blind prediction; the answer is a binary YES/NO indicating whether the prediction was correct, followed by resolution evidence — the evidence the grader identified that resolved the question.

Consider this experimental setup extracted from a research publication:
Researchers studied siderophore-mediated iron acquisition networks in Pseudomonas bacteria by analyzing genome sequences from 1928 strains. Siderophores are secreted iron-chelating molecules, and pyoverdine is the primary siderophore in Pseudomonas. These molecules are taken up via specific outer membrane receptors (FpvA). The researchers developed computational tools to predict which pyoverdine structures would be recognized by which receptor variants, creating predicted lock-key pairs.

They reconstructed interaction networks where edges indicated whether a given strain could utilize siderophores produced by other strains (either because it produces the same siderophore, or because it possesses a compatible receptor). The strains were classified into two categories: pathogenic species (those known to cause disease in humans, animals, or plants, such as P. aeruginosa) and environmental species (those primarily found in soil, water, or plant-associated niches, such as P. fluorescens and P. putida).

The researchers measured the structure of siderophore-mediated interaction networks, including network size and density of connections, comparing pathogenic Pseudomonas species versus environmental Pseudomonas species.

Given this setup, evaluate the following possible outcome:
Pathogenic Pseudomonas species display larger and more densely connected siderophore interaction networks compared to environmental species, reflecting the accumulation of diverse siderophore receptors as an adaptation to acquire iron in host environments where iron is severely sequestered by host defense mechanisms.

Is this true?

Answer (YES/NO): NO